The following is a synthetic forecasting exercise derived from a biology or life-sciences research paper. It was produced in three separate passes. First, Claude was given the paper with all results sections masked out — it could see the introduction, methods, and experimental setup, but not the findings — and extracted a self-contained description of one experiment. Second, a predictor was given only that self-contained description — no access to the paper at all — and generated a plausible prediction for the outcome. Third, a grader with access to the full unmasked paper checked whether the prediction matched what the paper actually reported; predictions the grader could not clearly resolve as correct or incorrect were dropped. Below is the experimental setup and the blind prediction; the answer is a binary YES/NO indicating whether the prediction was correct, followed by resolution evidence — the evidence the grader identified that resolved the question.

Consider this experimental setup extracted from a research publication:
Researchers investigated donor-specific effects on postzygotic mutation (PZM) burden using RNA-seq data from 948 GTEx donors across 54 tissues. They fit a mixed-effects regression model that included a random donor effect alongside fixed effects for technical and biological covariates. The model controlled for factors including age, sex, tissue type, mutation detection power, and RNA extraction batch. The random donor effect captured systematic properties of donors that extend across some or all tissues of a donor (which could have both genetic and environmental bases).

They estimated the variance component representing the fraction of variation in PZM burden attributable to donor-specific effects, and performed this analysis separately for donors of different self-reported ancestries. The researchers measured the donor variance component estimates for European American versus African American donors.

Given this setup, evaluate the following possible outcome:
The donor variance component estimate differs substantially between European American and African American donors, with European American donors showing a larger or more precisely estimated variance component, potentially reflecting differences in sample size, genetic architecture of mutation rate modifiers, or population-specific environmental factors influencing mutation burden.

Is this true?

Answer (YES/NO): NO